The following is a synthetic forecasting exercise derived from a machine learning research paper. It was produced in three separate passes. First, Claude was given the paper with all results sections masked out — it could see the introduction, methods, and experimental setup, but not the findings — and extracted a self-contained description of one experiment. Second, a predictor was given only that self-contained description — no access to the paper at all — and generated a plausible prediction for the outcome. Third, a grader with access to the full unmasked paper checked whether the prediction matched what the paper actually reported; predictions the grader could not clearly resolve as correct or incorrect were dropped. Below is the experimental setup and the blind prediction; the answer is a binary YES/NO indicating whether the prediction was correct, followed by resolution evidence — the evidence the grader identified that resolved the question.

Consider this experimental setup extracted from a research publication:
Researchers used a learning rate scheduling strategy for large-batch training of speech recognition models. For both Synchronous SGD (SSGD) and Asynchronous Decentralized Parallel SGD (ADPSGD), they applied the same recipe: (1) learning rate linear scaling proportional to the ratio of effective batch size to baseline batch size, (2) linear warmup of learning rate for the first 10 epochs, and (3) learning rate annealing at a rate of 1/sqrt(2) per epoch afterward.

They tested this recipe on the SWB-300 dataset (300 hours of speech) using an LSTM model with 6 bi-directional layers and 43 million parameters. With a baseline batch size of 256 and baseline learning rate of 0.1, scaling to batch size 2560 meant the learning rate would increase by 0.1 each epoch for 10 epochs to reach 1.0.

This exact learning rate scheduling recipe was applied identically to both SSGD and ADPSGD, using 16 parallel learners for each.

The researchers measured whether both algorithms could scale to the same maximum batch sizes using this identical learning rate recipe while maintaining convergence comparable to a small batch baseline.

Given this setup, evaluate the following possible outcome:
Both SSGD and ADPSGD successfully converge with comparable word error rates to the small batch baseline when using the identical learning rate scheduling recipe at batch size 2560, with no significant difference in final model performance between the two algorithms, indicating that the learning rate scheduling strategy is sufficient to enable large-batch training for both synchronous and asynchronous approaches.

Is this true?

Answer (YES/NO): NO